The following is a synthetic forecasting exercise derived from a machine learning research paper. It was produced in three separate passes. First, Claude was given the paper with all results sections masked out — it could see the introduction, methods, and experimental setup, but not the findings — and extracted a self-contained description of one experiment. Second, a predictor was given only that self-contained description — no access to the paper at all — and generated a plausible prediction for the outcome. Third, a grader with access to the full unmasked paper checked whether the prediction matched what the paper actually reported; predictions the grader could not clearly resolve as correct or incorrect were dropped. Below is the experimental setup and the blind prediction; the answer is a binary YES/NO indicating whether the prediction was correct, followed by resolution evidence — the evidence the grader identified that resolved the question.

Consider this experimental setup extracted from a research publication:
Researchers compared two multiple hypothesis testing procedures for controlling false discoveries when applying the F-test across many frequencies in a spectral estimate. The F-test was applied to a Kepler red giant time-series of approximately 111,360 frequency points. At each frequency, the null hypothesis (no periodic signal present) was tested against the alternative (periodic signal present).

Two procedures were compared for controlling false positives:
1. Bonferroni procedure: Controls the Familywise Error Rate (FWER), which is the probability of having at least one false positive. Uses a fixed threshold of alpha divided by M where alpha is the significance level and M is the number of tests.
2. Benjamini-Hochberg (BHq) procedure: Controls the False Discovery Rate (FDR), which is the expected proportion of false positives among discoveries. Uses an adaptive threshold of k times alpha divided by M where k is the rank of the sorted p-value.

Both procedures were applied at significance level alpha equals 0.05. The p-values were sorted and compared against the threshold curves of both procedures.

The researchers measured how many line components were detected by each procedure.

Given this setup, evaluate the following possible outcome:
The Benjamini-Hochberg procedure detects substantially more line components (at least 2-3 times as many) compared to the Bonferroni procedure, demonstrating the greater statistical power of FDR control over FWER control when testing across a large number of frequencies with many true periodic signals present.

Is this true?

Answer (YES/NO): NO